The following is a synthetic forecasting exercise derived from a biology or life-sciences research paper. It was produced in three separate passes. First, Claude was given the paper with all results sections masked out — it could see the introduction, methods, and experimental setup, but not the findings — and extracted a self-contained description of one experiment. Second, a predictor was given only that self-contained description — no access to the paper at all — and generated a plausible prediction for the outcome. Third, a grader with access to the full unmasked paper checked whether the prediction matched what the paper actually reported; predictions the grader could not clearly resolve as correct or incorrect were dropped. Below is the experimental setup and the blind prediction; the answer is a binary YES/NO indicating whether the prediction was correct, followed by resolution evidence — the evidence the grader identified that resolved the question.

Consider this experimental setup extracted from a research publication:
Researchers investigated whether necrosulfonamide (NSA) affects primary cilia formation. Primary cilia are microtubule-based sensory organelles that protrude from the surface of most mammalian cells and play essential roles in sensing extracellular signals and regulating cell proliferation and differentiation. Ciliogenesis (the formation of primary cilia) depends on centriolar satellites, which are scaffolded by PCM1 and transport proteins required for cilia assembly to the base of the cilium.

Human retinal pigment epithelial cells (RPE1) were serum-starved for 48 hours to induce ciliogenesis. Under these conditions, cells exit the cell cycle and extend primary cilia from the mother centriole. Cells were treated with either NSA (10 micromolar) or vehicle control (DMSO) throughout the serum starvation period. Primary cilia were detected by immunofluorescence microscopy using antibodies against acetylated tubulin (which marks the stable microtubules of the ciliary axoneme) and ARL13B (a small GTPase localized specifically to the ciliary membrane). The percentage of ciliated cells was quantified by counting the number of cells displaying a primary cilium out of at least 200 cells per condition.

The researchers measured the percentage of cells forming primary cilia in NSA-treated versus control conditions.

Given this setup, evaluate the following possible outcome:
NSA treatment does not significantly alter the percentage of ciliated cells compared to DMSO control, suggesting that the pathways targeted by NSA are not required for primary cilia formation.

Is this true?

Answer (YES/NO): NO